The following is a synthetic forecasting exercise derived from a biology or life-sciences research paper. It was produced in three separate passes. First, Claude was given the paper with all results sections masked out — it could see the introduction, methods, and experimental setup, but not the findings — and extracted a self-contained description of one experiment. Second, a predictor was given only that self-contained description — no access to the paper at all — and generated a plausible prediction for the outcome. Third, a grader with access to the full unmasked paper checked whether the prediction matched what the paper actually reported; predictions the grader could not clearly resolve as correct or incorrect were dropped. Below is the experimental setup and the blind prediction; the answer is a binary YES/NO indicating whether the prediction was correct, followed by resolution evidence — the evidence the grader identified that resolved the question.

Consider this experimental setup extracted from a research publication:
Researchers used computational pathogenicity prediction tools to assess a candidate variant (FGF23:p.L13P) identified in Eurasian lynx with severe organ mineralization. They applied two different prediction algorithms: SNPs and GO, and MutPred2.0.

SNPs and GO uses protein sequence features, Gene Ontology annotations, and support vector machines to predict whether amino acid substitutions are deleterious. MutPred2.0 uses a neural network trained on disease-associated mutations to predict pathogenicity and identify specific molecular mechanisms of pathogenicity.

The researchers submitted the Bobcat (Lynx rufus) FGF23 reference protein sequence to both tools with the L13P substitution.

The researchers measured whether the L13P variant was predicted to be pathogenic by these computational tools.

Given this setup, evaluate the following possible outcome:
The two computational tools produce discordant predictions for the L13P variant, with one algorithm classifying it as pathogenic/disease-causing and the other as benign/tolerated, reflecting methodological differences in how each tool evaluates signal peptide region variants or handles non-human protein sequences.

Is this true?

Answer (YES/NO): NO